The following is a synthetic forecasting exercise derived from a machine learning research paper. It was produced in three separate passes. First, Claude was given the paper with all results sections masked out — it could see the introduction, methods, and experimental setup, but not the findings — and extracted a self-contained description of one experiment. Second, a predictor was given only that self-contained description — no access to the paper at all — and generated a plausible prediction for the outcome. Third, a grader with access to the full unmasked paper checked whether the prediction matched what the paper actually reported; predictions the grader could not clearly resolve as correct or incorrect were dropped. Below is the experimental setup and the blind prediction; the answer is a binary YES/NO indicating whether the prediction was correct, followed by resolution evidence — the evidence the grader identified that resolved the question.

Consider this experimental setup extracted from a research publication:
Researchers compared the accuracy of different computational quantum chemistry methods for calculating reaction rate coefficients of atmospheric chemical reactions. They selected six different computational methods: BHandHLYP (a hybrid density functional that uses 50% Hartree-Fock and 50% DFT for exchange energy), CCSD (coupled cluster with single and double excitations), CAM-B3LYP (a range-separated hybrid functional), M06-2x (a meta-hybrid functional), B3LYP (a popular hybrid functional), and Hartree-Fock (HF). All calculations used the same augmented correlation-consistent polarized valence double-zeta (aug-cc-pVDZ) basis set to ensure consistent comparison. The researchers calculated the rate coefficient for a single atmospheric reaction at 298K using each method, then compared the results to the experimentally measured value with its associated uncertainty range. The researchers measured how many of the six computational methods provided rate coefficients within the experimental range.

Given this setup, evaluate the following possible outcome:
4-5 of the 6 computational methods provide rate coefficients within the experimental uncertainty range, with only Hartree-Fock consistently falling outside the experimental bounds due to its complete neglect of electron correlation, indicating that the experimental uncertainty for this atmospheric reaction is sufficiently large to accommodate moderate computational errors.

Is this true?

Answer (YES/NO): NO